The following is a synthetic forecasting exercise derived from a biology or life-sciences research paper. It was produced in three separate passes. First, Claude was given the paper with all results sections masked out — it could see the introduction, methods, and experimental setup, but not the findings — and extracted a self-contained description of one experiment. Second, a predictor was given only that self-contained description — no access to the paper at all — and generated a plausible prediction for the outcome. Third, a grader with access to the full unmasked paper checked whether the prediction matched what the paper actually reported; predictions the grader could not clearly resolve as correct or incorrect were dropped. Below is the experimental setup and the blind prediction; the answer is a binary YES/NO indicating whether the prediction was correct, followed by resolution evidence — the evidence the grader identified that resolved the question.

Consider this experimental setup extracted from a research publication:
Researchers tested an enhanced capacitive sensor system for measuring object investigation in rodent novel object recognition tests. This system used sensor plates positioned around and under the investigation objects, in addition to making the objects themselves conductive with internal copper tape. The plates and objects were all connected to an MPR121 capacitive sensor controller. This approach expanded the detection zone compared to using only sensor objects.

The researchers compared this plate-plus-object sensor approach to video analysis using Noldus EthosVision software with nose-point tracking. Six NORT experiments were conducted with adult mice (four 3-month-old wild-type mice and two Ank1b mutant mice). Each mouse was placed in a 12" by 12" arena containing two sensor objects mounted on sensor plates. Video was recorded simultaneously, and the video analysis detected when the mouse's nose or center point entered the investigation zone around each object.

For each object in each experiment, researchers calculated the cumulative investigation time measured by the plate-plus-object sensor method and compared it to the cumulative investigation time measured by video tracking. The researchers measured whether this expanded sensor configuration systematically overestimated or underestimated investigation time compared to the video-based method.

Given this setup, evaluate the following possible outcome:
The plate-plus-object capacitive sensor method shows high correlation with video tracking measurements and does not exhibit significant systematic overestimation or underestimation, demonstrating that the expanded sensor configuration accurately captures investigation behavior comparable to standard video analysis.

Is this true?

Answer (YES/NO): NO